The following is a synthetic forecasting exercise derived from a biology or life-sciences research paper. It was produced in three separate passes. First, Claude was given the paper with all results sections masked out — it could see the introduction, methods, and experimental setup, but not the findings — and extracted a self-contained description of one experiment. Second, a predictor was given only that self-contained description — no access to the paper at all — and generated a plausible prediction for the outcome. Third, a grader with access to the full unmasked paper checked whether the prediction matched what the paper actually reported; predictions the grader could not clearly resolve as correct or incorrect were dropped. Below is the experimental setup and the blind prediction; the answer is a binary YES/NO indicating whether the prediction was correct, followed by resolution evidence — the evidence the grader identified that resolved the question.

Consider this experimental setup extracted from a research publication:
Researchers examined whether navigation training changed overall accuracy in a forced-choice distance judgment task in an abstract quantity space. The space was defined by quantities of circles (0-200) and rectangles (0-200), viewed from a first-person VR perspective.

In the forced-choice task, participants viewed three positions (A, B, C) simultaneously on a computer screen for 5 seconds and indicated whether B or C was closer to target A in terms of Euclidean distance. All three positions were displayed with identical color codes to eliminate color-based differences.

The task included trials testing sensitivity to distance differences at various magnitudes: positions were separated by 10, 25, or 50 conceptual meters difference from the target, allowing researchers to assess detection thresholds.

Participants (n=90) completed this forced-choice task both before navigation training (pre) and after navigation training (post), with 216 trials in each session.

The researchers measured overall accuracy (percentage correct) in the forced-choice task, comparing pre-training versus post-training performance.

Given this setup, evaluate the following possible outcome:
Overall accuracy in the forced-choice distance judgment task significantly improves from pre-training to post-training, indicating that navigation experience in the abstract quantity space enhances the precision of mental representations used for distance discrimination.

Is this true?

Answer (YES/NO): YES